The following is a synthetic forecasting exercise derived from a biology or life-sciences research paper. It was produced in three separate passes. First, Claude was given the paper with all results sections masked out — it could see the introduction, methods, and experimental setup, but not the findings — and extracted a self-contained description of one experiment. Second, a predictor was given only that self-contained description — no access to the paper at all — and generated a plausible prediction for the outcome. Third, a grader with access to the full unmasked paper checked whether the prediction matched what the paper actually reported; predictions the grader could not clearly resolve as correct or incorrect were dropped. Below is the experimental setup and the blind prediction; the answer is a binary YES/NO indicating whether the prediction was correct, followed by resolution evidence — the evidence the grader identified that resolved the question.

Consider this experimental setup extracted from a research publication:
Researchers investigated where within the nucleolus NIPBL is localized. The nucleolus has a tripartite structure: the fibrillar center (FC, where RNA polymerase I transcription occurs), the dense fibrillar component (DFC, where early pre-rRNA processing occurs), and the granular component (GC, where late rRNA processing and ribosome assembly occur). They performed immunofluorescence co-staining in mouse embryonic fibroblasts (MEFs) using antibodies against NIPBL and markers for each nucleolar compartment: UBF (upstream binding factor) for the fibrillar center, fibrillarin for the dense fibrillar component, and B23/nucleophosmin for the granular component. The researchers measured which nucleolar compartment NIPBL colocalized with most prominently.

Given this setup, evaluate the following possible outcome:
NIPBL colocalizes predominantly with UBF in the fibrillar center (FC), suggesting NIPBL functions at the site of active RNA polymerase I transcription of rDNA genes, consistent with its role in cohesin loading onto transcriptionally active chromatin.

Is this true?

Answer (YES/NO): YES